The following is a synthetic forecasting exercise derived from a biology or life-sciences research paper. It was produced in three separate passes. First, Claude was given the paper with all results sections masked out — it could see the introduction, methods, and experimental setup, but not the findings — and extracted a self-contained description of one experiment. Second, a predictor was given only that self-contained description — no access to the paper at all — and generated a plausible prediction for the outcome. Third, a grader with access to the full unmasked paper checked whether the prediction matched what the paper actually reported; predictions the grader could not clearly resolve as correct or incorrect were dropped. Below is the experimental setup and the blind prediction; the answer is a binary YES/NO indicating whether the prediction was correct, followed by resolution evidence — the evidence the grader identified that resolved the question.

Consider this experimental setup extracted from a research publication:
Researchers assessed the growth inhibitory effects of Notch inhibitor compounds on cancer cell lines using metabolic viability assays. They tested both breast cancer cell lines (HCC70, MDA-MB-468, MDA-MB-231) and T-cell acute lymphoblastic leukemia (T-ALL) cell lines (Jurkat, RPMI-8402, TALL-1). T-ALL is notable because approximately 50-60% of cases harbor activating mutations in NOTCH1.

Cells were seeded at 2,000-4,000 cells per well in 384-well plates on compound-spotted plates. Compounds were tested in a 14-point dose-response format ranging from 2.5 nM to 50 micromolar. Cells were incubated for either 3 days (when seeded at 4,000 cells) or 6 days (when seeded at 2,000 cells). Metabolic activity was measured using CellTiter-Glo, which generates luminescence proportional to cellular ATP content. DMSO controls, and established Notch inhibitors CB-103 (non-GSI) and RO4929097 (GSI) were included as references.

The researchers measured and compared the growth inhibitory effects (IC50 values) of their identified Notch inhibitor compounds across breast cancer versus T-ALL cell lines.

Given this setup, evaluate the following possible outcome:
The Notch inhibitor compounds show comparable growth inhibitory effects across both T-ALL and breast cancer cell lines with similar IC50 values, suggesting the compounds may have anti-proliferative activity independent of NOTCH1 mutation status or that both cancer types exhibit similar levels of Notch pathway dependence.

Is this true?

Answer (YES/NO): NO